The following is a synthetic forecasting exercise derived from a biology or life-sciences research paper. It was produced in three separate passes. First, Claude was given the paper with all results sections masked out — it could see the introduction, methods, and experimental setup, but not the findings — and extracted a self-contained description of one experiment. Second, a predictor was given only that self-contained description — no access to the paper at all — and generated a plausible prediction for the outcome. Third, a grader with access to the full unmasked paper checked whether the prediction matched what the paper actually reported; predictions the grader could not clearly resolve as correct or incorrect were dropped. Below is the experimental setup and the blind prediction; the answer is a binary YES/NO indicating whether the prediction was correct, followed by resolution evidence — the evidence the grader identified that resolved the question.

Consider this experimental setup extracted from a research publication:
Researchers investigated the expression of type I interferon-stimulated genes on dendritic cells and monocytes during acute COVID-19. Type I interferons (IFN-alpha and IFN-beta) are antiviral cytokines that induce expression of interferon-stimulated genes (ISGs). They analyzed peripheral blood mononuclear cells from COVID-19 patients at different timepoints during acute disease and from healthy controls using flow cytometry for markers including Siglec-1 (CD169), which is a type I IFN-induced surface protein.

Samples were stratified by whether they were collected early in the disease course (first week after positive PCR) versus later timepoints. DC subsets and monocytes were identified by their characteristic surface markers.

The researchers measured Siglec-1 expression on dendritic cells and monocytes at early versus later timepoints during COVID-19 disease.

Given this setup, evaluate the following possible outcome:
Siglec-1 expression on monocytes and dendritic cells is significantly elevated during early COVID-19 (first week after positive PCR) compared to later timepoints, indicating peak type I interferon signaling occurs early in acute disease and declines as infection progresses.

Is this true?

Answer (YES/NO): YES